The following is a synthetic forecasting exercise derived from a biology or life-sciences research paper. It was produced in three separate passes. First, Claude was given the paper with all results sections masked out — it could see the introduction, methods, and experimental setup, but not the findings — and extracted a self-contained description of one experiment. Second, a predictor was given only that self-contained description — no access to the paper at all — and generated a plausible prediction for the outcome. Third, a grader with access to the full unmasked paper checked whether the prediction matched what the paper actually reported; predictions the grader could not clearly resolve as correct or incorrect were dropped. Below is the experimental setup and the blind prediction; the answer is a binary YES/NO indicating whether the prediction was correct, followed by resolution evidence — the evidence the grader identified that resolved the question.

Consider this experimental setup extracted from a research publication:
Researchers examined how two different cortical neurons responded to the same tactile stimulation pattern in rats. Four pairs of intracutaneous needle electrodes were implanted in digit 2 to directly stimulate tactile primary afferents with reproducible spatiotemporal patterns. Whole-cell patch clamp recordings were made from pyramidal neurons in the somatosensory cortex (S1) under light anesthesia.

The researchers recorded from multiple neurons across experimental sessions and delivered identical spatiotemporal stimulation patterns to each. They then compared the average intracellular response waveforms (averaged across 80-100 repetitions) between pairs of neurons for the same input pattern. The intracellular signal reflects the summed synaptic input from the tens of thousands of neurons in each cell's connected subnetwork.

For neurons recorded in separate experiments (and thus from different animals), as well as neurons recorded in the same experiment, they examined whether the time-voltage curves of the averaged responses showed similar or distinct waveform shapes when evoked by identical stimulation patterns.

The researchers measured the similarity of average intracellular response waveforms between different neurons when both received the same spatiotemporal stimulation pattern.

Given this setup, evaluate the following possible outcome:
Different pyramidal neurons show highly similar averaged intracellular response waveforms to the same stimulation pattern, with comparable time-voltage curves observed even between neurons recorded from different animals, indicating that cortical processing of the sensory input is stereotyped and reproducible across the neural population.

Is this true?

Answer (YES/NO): NO